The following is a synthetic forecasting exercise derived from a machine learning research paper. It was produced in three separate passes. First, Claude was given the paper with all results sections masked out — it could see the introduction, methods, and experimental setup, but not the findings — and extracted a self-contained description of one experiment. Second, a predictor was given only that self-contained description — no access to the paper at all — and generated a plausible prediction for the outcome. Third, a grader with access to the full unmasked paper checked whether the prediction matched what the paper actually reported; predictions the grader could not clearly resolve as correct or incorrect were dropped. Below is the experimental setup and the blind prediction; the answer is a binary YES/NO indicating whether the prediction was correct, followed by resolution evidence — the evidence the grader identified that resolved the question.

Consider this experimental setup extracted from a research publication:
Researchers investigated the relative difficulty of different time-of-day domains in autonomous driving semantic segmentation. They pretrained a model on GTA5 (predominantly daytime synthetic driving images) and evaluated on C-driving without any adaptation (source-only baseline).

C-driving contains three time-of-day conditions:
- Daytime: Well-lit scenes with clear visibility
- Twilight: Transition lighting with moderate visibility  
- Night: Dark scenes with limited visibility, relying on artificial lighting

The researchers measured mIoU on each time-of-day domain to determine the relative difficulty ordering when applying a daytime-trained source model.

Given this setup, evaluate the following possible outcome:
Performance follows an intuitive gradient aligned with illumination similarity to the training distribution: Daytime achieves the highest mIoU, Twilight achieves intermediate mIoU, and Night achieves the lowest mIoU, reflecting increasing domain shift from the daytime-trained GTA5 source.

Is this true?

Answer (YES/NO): YES